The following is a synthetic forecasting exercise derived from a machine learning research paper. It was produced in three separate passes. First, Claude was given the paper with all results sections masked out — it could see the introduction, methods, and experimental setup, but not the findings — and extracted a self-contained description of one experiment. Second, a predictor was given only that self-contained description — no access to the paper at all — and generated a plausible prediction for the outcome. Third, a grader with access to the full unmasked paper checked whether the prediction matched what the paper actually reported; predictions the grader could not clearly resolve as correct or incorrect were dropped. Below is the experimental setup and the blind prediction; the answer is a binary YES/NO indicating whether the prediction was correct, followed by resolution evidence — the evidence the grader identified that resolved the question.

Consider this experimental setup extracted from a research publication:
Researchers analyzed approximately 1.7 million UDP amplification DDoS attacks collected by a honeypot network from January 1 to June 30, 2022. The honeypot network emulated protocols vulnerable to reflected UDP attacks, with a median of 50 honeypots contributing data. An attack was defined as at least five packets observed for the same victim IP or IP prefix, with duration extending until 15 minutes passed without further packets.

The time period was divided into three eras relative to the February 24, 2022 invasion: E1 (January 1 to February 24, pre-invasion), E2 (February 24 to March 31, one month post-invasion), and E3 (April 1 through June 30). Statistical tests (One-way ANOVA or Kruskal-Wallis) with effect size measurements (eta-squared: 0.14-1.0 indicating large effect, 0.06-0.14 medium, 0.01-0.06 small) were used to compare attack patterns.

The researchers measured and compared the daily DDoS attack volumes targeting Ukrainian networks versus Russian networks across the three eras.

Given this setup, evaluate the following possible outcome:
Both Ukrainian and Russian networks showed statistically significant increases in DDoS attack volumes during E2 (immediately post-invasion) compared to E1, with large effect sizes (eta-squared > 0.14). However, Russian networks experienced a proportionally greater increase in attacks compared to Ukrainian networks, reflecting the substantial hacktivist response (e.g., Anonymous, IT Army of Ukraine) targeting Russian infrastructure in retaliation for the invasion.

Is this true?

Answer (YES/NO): NO